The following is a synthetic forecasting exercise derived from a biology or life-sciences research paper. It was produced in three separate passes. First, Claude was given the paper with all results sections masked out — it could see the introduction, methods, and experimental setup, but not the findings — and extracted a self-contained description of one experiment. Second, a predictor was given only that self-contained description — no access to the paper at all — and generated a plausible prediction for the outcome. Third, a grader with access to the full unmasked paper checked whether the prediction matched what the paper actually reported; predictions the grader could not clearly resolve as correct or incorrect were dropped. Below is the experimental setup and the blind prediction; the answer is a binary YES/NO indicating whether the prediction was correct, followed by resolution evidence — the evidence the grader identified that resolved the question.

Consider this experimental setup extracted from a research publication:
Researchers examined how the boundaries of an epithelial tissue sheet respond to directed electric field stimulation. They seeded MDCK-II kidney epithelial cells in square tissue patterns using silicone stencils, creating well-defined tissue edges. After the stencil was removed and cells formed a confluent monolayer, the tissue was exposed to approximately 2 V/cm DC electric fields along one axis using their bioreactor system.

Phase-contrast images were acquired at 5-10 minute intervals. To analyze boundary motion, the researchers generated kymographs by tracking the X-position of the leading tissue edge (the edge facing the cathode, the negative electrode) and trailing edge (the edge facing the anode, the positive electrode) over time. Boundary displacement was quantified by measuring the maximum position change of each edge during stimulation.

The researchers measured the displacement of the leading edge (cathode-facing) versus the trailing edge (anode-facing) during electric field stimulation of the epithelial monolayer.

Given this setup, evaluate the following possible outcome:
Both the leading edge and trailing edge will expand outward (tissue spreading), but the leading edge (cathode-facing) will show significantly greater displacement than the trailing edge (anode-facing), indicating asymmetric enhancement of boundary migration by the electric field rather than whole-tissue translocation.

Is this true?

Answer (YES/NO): NO